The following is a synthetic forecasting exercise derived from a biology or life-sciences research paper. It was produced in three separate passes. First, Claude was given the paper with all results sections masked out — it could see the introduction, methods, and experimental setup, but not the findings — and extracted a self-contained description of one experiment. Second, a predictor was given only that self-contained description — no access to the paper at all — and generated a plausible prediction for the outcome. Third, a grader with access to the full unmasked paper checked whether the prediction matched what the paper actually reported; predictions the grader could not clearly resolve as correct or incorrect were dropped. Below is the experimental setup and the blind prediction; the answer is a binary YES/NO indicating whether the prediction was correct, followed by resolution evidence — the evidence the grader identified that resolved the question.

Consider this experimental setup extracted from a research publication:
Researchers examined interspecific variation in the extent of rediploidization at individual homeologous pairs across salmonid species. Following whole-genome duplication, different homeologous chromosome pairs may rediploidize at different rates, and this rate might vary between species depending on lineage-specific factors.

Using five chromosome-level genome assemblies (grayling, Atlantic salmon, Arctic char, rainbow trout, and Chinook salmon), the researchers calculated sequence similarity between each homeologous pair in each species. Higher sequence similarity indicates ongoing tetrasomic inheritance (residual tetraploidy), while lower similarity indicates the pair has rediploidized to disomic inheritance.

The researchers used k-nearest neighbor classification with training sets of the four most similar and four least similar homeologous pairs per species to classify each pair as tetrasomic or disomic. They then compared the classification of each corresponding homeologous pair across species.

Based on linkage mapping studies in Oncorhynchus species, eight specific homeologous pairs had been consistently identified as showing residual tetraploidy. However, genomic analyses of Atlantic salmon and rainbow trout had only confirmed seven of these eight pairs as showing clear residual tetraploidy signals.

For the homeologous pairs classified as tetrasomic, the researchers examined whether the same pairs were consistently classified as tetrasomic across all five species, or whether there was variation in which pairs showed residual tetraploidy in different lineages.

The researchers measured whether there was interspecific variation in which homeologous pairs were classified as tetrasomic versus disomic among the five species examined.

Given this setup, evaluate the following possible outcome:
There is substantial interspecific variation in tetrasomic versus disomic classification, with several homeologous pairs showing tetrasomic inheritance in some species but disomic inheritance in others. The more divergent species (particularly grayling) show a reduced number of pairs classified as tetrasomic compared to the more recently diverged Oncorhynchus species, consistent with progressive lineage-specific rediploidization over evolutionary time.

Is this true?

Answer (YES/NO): NO